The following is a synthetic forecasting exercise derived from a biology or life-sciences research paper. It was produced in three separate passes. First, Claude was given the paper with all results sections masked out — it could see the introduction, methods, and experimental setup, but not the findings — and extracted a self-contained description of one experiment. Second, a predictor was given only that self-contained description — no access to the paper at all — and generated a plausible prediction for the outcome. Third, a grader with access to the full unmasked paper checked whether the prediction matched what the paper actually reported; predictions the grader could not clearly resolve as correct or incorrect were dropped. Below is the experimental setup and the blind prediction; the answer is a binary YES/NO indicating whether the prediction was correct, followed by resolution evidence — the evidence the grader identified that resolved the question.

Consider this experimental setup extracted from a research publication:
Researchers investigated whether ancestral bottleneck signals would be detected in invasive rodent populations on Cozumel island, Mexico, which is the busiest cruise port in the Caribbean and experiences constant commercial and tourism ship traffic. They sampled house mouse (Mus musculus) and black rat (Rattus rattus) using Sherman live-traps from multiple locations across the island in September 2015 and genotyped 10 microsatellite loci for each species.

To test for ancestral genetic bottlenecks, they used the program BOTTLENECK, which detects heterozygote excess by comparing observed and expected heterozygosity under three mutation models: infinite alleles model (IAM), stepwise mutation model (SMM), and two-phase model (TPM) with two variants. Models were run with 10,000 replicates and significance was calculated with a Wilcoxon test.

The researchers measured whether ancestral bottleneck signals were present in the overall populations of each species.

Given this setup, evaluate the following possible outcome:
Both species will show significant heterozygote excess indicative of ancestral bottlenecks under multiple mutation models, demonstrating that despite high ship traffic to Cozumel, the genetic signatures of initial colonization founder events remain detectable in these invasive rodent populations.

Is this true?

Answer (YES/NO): NO